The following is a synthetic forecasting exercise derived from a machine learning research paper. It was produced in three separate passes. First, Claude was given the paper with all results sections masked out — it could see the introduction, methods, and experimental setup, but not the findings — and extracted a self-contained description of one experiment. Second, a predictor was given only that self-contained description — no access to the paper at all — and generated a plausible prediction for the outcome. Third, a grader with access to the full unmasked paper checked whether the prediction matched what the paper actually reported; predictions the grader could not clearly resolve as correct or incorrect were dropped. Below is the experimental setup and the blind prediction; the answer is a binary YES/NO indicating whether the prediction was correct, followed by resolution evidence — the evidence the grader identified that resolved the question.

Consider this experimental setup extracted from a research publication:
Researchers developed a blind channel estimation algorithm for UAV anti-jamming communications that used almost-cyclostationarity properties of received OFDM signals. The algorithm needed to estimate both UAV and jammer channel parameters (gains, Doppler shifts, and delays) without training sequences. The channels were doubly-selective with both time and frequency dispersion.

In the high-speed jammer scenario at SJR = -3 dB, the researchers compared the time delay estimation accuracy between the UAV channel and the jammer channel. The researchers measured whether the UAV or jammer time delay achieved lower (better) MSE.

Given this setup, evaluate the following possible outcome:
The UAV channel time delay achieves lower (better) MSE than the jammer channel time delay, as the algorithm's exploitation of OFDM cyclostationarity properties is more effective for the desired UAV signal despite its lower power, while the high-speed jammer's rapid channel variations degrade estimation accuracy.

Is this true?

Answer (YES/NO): NO